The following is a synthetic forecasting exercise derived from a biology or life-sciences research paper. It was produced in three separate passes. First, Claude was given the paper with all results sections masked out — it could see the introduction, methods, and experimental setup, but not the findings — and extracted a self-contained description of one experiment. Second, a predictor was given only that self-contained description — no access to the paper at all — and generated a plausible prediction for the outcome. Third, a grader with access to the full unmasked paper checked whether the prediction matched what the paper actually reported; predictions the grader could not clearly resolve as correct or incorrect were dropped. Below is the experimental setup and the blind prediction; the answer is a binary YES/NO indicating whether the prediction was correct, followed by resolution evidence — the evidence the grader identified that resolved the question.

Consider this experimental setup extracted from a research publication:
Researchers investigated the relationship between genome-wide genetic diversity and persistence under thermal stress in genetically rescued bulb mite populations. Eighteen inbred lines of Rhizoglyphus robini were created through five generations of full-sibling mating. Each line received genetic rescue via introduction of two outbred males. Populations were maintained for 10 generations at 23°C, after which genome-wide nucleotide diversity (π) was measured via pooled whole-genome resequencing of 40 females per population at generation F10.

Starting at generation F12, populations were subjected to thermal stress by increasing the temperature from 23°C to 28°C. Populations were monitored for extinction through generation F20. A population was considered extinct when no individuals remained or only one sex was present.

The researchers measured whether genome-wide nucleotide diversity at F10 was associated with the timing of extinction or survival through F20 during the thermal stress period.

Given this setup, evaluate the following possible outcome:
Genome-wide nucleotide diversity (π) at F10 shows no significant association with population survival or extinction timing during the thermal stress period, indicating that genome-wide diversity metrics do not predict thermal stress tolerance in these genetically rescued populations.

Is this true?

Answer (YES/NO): NO